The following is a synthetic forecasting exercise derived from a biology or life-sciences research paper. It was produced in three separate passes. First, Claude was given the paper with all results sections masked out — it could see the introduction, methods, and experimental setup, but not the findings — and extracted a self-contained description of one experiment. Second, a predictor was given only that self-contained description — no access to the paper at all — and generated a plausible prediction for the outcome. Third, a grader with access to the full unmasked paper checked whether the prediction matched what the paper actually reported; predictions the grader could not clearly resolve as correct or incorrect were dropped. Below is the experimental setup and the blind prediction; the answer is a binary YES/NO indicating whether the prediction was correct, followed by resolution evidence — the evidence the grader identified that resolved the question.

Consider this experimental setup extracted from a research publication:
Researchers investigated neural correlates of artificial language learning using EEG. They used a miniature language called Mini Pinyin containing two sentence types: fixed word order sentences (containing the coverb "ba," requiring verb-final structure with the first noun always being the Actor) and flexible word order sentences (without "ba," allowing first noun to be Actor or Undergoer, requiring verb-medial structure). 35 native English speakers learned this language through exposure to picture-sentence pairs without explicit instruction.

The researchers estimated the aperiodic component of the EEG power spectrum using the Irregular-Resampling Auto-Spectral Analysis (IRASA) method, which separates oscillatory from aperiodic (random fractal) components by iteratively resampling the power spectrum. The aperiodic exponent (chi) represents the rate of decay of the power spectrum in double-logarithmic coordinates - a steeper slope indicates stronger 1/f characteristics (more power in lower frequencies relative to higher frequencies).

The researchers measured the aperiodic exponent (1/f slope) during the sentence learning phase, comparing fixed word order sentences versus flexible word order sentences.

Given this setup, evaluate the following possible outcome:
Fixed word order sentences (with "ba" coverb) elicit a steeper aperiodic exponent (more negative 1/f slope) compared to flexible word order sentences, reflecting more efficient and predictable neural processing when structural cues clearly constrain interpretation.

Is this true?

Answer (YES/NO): NO